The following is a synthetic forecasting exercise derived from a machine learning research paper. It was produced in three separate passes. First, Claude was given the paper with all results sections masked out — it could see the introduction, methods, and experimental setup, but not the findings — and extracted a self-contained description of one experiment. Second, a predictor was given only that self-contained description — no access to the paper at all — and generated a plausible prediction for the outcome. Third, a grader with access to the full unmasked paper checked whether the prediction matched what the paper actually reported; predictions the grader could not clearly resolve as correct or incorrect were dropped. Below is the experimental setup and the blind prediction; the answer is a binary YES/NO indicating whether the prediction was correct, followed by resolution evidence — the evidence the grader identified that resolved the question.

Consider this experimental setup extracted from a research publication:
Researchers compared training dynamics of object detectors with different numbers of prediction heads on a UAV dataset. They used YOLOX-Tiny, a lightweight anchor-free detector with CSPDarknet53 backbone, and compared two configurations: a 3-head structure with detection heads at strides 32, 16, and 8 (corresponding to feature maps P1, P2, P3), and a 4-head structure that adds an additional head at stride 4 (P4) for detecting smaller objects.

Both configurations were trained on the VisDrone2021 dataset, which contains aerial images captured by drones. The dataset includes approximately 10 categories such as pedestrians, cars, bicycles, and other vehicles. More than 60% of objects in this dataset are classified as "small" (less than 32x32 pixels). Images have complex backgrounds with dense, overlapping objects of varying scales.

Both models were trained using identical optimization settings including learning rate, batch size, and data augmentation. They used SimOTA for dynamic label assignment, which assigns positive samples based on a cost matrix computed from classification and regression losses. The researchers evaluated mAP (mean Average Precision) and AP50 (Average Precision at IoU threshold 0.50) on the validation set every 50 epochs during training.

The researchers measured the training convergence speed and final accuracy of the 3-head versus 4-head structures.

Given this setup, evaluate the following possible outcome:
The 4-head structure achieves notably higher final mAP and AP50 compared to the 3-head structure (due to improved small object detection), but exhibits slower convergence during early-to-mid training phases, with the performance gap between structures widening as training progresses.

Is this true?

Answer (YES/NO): NO